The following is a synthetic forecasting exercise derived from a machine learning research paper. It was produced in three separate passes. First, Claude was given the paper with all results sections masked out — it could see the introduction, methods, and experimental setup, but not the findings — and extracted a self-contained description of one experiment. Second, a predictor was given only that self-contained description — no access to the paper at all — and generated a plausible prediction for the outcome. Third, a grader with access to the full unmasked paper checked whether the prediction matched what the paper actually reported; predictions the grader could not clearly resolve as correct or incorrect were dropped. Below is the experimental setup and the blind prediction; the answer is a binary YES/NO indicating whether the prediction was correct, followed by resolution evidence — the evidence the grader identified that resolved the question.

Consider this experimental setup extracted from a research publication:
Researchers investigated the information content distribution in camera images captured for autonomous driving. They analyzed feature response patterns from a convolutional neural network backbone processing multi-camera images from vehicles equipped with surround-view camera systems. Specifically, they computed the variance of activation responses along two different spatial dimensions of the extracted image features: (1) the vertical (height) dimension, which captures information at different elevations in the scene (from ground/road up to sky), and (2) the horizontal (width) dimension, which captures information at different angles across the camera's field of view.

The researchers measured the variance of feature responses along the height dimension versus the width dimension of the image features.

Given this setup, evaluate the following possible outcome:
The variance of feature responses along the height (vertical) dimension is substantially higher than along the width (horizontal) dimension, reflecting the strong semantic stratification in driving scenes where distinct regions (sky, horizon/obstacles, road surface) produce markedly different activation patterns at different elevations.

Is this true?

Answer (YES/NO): NO